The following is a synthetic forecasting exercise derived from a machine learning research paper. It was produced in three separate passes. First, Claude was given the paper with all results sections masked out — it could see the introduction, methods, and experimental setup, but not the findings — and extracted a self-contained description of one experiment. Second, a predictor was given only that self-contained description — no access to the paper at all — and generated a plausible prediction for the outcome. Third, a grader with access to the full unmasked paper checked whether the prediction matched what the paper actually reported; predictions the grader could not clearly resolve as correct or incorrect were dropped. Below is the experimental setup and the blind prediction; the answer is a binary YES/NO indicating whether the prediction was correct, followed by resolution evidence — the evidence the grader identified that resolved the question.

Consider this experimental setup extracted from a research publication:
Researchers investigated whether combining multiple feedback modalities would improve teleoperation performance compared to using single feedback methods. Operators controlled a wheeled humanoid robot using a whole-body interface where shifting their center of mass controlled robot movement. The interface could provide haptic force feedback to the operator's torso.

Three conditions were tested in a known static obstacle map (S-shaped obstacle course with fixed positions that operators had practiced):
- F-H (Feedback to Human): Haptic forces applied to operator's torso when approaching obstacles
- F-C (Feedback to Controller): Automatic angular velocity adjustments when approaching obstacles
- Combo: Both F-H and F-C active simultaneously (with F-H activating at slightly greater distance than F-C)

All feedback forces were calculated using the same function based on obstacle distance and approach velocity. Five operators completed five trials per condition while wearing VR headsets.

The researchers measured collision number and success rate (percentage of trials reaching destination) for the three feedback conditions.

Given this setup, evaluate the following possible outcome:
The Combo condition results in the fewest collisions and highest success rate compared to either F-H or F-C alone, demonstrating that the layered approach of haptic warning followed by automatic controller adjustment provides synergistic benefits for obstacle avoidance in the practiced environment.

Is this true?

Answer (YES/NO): NO